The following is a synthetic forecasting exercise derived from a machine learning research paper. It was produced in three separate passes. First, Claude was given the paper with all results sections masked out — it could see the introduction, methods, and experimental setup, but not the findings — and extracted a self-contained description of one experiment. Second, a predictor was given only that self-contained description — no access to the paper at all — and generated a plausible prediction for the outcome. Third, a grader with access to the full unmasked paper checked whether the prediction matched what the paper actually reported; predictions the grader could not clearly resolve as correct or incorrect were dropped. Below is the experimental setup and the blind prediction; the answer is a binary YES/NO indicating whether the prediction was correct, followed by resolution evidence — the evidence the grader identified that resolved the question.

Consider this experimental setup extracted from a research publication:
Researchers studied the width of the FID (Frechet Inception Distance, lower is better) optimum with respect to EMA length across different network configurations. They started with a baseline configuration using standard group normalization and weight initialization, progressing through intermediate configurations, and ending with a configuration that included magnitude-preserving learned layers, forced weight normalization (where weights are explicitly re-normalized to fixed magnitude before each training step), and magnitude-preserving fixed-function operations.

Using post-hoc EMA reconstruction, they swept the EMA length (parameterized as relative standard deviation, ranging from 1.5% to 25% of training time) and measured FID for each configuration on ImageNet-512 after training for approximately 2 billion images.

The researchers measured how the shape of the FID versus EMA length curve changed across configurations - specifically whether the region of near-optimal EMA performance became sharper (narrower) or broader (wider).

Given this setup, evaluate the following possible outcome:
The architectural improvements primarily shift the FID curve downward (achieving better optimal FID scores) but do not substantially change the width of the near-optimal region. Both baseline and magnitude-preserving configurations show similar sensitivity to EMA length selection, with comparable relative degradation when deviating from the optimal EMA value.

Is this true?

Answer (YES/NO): NO